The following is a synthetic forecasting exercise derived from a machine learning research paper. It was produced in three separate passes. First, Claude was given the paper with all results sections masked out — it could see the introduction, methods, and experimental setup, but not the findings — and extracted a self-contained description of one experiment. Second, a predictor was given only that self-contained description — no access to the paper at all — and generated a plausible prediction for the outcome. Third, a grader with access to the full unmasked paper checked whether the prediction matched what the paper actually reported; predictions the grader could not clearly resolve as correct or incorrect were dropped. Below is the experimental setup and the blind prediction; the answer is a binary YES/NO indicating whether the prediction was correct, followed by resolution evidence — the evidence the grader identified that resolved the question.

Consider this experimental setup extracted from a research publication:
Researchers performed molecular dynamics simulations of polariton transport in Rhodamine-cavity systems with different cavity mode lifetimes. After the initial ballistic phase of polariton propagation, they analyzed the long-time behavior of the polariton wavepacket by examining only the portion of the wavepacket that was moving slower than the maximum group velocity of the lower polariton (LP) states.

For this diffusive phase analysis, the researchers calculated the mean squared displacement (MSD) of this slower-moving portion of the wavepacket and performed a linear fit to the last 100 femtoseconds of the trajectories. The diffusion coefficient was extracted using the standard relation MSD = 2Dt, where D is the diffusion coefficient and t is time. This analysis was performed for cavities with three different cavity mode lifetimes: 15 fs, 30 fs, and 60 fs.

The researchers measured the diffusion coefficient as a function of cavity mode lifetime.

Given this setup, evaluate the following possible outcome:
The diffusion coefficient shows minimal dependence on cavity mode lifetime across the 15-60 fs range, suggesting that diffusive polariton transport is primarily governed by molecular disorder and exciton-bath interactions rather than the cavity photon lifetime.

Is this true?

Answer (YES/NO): NO